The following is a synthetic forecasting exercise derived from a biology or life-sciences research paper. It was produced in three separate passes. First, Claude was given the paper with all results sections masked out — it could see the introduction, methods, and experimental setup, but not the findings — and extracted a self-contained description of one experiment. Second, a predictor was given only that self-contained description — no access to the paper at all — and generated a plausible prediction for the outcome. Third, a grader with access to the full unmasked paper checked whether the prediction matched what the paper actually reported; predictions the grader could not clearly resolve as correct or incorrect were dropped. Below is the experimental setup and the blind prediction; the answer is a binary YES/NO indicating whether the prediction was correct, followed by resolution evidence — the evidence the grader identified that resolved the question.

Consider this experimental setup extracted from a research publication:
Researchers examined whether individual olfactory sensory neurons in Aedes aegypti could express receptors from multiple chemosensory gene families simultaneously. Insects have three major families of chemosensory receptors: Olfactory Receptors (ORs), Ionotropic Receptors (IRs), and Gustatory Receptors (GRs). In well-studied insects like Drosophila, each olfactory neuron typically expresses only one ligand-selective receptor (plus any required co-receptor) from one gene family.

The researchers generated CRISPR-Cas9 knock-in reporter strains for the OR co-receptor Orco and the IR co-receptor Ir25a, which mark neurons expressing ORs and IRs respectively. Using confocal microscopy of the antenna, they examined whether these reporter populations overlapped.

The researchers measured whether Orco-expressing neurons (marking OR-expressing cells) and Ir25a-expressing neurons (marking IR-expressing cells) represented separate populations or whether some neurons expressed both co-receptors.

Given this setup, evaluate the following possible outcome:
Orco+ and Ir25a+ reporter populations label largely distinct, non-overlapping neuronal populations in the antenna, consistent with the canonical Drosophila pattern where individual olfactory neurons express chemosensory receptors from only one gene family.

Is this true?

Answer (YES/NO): NO